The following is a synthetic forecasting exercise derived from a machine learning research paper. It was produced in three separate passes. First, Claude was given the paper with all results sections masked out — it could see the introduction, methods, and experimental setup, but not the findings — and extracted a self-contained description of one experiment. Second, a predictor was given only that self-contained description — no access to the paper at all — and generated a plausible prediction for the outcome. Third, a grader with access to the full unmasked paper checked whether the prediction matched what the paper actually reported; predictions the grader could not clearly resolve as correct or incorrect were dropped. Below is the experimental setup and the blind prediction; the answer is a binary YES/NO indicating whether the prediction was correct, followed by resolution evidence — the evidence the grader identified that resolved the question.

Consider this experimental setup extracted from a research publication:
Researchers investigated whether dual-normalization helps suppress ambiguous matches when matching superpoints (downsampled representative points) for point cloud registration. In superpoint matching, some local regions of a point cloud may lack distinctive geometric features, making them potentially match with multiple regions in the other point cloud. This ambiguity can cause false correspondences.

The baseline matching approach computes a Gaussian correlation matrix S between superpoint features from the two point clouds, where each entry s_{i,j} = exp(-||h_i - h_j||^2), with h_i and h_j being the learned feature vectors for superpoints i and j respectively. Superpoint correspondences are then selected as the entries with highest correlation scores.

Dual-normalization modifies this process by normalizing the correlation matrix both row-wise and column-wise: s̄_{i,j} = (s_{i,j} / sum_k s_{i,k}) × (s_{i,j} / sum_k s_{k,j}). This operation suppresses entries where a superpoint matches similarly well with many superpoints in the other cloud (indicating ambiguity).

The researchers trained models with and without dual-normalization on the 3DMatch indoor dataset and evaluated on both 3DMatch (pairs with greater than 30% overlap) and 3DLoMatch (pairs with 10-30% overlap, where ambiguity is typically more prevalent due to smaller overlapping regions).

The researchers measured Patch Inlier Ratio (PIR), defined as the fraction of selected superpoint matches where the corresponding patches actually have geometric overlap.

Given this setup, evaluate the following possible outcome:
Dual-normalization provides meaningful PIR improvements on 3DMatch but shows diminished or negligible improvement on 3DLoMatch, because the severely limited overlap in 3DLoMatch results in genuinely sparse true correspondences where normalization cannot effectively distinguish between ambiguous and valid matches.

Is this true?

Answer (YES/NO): NO